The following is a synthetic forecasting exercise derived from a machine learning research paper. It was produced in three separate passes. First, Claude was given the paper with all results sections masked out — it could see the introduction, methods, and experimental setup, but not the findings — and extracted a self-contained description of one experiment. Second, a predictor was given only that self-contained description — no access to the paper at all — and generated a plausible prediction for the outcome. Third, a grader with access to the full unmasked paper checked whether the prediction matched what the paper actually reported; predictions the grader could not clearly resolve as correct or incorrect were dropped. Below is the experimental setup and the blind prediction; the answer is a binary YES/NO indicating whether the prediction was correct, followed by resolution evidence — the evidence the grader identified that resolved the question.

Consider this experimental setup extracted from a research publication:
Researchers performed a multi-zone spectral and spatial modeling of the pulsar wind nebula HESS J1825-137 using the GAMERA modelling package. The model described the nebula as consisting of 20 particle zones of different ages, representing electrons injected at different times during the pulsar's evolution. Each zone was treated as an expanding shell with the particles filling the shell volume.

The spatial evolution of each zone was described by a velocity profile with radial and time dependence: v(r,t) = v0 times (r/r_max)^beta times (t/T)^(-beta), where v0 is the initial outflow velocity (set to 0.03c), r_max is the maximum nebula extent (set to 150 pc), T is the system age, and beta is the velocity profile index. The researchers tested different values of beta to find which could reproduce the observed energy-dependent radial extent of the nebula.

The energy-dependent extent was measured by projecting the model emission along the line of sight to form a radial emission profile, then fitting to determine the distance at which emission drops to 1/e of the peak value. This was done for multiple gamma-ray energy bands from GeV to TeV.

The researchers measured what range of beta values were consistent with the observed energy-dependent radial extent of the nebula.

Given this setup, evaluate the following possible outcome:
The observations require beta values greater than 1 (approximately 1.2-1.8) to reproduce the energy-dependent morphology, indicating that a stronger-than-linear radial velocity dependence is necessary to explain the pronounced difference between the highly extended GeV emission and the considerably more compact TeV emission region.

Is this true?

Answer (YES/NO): NO